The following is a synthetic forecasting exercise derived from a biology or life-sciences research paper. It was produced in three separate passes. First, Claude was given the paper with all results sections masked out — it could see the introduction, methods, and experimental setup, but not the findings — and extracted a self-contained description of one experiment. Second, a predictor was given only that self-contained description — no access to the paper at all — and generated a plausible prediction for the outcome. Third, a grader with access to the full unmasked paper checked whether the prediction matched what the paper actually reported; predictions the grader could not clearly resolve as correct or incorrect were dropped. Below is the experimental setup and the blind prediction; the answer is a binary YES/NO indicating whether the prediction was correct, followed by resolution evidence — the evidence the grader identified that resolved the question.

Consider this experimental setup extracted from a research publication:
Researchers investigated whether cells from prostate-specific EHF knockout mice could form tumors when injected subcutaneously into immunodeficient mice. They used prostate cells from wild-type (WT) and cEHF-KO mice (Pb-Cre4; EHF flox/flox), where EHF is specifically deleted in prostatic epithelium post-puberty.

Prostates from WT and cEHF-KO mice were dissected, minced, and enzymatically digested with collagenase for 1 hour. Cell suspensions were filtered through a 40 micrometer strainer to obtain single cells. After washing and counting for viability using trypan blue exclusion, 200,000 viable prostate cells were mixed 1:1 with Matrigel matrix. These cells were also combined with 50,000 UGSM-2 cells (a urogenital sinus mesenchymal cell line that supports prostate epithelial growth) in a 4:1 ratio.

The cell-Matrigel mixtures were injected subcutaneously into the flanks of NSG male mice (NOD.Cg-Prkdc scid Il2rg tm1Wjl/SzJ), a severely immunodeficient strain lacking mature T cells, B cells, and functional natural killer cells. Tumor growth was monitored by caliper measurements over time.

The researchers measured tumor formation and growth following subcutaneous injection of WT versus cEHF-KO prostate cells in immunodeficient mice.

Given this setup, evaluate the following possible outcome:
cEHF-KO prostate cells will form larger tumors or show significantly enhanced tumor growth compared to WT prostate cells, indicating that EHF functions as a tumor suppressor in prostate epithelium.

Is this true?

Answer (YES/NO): YES